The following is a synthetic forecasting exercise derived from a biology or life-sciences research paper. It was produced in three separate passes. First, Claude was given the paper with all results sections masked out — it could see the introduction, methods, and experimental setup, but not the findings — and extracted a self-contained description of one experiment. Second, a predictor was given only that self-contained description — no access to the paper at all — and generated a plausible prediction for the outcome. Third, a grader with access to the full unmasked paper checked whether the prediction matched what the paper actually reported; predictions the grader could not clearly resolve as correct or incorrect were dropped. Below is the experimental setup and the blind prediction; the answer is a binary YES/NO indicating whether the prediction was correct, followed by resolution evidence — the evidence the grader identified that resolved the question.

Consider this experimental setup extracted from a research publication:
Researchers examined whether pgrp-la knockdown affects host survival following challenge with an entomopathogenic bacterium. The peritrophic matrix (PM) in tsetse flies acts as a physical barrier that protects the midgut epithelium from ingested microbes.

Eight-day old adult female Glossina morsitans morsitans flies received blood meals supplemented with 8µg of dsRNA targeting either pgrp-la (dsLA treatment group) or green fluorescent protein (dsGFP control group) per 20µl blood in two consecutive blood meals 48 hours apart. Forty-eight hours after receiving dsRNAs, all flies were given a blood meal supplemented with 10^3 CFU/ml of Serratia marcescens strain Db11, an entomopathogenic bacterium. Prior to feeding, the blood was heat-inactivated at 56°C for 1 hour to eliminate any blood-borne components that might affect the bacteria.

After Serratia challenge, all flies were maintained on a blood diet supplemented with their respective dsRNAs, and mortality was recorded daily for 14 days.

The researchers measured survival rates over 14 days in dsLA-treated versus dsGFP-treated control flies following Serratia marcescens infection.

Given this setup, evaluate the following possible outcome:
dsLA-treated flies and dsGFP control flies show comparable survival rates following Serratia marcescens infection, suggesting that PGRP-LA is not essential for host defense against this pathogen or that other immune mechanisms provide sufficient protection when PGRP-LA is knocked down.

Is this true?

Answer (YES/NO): NO